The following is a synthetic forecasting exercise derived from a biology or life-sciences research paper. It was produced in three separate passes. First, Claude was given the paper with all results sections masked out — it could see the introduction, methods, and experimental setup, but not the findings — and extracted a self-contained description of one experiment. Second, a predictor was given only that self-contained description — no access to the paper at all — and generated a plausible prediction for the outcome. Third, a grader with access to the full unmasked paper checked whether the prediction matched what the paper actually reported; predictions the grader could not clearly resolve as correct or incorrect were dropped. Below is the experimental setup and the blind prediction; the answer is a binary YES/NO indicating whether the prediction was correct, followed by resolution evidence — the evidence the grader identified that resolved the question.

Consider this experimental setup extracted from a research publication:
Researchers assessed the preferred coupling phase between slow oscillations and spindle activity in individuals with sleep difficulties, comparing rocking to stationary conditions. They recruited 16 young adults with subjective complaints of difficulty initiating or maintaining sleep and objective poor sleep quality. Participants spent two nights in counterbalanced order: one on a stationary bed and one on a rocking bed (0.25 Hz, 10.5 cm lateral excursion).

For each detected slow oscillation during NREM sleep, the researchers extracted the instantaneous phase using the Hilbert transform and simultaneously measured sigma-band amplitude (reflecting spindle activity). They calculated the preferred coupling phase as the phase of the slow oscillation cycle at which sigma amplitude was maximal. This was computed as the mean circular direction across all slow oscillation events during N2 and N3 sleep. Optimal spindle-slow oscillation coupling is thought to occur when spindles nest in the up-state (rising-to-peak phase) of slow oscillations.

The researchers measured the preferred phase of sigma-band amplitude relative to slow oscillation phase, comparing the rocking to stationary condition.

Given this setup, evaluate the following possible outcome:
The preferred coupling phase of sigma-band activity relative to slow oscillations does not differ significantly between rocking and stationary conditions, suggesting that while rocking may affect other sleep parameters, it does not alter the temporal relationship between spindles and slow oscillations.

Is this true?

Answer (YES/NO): YES